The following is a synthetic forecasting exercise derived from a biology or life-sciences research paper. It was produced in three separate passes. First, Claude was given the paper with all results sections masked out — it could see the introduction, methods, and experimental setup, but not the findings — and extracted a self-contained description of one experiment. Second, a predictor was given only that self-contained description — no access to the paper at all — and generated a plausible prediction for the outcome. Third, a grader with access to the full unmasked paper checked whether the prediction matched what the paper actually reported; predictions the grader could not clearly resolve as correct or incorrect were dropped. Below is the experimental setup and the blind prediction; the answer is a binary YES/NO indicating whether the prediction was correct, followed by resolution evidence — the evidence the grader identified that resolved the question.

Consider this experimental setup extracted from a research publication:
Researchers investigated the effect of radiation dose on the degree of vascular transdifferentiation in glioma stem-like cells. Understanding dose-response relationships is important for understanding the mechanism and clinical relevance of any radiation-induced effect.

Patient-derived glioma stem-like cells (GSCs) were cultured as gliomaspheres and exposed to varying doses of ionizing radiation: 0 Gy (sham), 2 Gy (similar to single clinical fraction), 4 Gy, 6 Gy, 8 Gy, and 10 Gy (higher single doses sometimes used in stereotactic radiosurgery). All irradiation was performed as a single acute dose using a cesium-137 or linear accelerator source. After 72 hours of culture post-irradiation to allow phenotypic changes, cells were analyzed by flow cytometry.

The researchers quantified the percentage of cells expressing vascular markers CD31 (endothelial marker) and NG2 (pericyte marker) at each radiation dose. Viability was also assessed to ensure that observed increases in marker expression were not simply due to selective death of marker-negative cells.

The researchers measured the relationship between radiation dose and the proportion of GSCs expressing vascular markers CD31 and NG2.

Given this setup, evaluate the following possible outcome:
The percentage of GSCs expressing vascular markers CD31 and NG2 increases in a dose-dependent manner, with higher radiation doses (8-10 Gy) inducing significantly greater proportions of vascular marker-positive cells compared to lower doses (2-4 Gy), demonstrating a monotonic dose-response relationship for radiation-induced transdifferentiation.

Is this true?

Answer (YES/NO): NO